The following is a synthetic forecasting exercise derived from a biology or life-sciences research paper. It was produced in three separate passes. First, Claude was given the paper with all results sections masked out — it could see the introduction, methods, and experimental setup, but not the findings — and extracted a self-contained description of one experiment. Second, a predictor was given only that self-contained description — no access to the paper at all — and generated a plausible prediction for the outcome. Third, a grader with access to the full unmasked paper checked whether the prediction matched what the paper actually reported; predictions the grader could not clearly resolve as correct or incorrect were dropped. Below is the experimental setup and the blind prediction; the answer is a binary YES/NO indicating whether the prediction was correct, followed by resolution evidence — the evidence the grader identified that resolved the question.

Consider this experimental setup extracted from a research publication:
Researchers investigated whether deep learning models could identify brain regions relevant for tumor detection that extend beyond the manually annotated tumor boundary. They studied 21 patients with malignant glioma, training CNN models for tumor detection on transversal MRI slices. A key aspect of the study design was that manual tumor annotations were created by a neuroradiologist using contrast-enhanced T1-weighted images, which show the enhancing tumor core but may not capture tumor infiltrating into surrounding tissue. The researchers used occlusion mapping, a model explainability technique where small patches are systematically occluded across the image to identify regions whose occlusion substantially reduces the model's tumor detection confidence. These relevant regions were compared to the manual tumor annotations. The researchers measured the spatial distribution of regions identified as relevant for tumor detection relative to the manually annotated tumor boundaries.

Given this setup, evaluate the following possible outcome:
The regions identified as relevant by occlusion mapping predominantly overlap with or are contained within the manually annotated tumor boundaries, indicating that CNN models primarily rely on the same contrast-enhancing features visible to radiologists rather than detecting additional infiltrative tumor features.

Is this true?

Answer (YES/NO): NO